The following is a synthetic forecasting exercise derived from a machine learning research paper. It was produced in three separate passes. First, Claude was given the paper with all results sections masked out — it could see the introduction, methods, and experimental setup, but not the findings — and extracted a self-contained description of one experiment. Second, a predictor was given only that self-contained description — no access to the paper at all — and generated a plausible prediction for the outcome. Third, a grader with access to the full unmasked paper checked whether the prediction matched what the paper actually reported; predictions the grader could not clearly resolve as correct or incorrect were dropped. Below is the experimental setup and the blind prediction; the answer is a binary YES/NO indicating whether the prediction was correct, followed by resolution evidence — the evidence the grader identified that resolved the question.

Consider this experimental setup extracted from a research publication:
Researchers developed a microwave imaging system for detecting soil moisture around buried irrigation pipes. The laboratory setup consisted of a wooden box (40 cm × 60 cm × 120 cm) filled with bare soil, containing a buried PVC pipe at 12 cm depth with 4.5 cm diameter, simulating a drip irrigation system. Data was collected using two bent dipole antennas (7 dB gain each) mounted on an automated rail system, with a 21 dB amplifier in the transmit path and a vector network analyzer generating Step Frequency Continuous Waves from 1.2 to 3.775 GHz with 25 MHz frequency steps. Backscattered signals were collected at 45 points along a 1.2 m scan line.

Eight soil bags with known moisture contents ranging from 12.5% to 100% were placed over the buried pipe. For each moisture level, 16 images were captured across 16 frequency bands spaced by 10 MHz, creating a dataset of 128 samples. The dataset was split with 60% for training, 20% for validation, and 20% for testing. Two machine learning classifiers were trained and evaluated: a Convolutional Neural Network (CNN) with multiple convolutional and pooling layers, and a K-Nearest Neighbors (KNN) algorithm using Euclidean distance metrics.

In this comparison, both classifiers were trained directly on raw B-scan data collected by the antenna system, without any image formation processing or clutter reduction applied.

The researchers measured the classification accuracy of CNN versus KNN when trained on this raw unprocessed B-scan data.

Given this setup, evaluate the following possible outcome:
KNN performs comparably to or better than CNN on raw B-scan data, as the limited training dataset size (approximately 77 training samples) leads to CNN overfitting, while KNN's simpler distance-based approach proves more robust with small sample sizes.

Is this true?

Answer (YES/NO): NO